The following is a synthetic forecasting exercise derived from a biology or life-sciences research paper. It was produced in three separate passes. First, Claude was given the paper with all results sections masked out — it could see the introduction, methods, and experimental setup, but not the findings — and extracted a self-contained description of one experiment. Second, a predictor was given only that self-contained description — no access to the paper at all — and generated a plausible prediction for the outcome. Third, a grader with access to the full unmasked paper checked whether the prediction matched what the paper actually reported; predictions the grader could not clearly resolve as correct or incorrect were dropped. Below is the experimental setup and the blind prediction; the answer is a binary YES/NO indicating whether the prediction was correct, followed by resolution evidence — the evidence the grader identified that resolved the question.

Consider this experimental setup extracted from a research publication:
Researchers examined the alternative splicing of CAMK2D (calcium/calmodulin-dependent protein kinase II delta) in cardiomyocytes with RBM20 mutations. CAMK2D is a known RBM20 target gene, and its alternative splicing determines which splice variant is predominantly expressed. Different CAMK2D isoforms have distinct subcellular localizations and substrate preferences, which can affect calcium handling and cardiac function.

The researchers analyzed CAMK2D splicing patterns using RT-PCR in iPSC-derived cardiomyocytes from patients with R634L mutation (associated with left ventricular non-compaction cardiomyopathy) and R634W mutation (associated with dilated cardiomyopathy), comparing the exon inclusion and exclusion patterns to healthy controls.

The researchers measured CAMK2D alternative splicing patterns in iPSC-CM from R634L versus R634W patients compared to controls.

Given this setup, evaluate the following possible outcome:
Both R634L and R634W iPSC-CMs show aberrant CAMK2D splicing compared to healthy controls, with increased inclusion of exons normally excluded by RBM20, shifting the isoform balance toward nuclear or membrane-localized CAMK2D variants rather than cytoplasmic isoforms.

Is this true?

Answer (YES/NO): NO